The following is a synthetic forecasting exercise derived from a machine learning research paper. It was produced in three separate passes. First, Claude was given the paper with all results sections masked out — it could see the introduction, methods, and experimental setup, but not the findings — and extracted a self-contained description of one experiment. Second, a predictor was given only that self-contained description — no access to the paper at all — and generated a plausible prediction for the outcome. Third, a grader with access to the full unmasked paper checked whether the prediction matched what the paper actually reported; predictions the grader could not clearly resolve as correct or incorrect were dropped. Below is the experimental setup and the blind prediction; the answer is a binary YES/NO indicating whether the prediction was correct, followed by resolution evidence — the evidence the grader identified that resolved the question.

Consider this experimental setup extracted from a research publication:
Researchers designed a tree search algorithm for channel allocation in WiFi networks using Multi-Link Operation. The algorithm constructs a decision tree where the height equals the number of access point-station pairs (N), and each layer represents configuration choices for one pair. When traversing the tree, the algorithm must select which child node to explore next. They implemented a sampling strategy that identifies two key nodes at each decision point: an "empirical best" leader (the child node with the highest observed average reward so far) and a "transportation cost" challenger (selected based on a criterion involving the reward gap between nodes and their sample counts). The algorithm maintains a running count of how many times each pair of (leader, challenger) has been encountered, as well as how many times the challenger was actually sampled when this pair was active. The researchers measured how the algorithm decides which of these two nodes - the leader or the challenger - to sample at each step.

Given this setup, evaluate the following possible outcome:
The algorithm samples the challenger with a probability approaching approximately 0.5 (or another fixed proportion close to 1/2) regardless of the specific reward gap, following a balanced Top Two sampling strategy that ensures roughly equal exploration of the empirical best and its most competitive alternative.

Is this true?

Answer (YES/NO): YES